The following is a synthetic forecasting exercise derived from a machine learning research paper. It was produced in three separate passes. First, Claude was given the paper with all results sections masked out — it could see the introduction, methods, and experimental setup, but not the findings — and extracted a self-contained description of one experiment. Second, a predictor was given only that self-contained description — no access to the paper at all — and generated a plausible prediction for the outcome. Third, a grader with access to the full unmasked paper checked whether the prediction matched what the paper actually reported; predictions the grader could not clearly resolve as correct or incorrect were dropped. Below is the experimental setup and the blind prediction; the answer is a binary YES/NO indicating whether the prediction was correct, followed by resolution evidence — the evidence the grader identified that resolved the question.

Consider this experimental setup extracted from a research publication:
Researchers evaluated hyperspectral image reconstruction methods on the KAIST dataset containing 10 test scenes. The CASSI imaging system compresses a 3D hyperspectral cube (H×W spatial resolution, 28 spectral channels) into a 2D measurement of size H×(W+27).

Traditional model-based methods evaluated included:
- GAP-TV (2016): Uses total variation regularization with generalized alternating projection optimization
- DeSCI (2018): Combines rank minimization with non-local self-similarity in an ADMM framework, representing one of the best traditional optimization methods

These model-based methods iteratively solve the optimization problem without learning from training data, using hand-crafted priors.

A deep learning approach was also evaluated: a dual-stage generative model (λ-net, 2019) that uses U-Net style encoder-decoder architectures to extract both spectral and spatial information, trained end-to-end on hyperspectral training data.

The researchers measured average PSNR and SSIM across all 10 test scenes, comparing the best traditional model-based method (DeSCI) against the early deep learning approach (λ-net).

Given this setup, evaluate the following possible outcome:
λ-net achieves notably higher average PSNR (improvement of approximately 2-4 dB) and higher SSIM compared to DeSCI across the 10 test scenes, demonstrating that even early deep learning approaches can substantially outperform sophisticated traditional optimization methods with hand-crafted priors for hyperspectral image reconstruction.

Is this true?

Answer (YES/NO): YES